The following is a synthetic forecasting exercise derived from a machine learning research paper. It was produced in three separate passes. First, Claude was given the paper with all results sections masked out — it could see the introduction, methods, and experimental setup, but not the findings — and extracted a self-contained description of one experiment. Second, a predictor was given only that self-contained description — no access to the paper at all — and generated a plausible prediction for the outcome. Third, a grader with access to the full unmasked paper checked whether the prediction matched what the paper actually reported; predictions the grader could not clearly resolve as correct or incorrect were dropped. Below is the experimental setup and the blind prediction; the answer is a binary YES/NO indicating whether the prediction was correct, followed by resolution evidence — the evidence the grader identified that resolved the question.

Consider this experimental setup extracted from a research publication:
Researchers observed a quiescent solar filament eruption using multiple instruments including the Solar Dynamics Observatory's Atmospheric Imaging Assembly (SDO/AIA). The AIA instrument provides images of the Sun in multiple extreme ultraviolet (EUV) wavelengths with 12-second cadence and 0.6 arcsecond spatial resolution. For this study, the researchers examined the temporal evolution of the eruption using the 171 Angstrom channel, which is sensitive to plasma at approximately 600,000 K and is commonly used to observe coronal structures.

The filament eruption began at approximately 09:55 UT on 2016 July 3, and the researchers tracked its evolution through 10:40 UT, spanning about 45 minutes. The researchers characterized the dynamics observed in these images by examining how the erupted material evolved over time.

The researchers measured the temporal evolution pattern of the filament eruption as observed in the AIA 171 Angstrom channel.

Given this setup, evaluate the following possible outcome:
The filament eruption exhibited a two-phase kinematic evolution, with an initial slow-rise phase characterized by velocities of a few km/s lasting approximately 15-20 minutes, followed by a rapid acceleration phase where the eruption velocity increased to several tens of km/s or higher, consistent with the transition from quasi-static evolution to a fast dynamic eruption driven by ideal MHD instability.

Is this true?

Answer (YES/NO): NO